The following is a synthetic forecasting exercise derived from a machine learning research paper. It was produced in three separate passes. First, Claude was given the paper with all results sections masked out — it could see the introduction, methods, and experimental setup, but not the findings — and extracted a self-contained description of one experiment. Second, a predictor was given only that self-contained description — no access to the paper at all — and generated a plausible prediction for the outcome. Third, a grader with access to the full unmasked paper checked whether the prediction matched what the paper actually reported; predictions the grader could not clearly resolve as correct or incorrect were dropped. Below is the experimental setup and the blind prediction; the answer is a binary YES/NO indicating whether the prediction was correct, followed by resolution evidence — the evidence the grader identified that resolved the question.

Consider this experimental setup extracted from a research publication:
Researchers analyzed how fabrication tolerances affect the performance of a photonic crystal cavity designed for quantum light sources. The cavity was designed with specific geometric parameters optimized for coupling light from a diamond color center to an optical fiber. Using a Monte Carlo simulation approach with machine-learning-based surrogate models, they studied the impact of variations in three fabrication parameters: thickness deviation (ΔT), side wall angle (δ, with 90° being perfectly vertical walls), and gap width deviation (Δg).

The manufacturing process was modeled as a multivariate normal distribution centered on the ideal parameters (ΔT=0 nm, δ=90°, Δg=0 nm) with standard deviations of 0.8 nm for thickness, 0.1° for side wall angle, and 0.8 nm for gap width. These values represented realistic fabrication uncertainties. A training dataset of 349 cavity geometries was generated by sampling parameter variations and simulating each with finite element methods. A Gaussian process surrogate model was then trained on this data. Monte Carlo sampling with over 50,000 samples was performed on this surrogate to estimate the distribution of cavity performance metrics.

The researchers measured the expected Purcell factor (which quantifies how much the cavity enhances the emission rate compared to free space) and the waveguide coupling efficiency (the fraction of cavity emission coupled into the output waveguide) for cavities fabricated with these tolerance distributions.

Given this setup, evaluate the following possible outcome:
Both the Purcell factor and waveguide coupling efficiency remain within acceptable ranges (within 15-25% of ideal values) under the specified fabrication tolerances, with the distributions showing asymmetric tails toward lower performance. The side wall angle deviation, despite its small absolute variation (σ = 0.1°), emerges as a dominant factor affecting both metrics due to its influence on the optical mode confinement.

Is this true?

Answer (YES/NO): NO